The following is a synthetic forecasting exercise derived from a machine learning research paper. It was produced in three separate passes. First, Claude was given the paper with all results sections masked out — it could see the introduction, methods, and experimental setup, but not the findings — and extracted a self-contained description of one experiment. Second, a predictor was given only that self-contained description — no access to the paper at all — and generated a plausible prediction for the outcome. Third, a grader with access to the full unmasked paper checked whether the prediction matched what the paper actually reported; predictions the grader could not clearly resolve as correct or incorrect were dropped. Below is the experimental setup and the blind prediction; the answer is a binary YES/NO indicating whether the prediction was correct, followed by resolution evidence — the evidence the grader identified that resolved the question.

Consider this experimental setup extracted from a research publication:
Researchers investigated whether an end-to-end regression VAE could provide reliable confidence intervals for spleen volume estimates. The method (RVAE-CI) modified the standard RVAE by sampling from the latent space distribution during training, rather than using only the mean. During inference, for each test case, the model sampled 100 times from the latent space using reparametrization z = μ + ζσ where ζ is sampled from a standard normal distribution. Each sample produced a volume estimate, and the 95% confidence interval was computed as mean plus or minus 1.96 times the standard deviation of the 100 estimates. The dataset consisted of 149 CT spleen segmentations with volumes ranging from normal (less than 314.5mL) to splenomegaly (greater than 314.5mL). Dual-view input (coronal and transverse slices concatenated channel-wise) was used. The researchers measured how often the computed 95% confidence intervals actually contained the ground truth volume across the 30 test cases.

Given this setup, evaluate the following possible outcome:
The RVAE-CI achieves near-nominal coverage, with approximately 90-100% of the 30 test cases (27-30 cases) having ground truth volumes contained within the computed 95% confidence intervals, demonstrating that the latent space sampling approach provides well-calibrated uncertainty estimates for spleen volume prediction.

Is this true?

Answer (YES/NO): NO